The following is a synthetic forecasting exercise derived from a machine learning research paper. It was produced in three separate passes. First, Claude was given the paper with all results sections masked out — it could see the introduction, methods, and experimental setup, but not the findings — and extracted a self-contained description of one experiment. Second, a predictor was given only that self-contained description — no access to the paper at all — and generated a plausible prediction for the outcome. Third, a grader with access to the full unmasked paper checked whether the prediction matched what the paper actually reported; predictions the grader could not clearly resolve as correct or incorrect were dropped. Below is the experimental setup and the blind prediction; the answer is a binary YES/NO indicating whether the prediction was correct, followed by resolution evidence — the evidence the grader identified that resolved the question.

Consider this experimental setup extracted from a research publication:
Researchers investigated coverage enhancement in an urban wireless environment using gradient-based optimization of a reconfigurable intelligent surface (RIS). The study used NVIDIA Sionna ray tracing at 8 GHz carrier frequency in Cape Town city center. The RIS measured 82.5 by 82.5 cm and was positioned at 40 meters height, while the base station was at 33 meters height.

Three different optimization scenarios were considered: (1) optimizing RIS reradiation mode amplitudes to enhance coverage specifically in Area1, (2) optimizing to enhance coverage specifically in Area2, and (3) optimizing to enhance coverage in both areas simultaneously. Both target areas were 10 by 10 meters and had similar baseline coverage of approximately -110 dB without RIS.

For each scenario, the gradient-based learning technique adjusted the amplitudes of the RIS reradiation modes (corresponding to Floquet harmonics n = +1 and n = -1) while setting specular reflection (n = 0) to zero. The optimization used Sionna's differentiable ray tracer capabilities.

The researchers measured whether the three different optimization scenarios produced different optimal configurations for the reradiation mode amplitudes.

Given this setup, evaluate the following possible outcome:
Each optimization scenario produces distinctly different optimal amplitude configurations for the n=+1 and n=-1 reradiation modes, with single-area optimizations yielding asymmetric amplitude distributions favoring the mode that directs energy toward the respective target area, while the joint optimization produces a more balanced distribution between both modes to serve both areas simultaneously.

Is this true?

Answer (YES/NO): YES